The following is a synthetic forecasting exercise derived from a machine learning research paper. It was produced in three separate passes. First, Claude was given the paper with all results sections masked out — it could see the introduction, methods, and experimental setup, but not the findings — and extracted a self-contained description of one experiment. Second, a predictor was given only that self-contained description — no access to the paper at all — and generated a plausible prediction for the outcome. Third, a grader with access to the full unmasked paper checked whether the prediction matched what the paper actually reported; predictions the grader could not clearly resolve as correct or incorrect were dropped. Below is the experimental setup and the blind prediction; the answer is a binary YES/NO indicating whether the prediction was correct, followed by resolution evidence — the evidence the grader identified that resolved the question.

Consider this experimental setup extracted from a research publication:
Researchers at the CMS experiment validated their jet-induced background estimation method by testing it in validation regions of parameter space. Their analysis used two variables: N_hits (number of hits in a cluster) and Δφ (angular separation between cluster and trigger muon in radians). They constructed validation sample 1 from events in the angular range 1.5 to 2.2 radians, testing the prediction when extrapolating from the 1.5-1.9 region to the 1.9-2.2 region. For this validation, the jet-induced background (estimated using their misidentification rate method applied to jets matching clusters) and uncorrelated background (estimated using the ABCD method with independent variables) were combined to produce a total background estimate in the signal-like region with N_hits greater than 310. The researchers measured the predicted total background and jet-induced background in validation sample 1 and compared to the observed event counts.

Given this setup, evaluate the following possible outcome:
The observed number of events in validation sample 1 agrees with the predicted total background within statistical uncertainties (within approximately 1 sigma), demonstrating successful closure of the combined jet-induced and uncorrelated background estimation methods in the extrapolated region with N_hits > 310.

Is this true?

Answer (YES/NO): YES